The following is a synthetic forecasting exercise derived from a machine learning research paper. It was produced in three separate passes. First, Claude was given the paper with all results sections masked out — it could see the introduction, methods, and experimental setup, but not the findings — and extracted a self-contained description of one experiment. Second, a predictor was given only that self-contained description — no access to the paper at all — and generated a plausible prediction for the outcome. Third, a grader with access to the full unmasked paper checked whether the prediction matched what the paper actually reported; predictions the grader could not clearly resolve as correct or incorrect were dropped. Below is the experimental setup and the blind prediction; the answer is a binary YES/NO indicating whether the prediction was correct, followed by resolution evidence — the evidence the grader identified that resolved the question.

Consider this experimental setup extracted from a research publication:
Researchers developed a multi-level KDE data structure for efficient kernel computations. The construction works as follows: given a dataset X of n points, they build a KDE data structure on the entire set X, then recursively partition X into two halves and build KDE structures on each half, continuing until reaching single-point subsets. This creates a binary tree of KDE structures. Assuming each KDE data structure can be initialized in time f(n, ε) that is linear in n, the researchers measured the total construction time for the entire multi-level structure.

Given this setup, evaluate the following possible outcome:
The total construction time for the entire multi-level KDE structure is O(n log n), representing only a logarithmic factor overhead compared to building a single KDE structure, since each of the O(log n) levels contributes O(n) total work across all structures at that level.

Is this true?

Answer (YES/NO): YES